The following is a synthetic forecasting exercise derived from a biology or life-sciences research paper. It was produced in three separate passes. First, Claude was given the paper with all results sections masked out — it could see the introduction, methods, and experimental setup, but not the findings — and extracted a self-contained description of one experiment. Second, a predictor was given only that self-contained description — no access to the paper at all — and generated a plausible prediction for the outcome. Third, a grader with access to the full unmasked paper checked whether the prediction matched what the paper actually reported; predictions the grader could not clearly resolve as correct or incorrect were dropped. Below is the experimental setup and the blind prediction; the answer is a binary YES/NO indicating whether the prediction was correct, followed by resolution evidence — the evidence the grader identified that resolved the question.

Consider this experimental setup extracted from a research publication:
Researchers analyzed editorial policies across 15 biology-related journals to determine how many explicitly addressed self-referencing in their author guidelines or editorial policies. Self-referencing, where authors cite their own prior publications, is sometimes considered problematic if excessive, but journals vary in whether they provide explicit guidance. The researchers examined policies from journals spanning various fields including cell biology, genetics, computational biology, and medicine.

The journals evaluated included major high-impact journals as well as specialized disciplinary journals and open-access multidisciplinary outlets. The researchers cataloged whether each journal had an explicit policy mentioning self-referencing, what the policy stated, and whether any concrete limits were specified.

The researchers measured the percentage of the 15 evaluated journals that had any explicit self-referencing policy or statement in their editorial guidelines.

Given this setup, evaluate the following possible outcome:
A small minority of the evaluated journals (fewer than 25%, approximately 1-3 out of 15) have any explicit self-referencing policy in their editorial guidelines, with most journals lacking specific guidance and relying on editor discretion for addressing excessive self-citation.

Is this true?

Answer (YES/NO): YES